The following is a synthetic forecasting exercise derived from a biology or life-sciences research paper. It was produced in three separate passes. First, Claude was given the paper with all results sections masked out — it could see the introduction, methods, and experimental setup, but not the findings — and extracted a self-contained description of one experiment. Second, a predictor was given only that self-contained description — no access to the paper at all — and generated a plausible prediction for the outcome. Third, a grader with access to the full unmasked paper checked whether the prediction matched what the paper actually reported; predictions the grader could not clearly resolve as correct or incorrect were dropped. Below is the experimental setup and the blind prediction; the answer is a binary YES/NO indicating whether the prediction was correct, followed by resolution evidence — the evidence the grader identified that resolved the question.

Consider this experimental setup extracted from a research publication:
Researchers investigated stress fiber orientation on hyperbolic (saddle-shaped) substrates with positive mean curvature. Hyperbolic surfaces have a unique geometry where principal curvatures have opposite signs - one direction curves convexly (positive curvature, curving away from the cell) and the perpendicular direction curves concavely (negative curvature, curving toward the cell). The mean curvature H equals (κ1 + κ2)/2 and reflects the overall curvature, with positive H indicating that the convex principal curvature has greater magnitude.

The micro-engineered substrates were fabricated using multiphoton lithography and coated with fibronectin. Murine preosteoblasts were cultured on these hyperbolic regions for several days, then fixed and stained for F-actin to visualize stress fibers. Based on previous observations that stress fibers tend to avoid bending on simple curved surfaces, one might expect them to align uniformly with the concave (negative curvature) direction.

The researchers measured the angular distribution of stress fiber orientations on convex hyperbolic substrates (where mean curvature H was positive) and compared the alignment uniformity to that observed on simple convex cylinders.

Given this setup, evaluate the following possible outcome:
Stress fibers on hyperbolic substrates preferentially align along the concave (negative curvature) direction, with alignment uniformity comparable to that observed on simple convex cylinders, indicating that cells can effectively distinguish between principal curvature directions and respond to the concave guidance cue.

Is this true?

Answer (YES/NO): NO